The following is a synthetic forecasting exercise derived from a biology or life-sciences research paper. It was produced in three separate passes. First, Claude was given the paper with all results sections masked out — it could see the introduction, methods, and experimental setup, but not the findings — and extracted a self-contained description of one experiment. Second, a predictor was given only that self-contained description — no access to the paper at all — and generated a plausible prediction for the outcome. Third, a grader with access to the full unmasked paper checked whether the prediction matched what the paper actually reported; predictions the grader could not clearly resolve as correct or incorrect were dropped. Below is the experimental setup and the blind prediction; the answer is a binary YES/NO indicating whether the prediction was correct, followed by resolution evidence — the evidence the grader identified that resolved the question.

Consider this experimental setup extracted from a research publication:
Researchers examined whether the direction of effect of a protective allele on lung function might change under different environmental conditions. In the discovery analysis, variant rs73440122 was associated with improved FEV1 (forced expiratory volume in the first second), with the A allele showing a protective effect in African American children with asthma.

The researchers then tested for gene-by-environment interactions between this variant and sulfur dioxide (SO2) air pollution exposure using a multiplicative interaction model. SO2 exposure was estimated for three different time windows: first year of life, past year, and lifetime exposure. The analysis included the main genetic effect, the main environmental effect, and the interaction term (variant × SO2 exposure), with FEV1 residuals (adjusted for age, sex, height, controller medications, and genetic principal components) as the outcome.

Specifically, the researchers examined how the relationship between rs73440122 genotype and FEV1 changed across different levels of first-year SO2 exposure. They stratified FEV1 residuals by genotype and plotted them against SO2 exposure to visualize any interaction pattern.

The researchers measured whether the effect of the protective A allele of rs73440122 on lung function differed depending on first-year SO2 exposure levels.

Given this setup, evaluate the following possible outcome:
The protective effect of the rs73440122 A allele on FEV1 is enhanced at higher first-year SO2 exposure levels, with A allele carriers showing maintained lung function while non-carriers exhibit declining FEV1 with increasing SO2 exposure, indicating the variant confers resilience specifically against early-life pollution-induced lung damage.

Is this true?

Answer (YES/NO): NO